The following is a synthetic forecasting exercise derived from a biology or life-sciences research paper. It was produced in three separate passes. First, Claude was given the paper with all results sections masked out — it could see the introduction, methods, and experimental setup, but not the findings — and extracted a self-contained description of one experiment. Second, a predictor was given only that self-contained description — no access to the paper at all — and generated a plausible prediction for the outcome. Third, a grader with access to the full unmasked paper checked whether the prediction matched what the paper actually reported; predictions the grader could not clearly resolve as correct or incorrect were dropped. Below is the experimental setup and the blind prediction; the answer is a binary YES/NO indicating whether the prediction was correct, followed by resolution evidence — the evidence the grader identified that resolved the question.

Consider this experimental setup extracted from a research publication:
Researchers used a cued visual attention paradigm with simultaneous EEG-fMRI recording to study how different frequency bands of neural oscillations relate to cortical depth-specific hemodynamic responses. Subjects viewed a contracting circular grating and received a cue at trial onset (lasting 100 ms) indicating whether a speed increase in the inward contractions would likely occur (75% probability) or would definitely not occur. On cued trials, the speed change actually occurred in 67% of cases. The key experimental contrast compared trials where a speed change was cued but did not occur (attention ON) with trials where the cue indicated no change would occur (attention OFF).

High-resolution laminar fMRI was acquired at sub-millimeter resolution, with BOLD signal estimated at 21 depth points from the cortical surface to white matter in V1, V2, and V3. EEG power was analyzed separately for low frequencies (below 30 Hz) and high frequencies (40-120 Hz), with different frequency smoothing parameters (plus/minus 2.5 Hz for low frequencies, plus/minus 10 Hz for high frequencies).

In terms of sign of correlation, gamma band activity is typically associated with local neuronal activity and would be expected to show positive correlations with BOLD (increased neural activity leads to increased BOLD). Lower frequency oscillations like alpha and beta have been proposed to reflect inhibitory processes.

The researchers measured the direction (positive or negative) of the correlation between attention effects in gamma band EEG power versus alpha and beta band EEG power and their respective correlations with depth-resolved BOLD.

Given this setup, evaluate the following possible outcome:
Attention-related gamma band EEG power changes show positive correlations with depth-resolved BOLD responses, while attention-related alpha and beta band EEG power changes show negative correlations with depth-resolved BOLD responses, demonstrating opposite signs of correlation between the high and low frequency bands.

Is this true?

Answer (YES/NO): YES